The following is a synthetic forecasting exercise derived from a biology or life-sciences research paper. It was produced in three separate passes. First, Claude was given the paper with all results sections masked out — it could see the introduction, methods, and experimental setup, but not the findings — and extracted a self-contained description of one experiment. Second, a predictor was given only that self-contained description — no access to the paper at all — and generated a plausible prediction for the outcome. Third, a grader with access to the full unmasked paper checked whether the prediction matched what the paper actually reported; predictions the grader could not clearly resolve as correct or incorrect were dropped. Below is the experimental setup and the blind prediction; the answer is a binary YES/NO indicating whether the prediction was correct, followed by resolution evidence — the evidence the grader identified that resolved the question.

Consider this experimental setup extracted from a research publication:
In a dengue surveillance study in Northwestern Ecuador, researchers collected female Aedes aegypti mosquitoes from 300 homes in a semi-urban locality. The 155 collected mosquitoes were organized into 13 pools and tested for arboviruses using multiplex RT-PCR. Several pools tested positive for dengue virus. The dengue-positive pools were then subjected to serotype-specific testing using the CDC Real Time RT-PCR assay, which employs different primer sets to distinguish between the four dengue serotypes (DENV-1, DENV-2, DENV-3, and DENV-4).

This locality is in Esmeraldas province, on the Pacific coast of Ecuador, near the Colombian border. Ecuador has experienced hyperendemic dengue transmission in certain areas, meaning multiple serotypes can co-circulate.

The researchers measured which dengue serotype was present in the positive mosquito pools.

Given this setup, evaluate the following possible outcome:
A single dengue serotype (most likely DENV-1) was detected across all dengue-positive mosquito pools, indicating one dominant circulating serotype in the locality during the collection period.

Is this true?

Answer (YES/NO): NO